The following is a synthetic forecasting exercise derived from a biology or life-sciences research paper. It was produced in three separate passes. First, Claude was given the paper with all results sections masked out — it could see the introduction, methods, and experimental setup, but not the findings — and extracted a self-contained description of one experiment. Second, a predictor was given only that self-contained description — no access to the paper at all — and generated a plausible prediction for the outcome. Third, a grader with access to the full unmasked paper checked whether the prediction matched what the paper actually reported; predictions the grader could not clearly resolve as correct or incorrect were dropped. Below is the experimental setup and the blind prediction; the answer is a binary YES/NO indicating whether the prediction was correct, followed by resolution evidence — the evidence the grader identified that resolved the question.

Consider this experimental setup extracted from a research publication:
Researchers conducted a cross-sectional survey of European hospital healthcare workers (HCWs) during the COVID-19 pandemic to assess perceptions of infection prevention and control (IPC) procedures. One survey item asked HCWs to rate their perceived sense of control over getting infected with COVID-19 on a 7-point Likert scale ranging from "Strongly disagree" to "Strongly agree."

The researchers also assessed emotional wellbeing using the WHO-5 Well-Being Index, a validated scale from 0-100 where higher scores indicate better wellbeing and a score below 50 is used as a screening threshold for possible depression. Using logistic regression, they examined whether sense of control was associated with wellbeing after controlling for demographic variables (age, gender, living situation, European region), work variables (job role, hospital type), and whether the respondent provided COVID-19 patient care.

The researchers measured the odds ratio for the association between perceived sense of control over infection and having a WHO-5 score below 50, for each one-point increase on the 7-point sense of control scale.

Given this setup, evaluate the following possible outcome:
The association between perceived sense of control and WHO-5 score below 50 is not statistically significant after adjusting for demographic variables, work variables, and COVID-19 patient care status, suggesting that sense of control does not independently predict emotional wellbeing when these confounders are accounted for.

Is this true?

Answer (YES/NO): NO